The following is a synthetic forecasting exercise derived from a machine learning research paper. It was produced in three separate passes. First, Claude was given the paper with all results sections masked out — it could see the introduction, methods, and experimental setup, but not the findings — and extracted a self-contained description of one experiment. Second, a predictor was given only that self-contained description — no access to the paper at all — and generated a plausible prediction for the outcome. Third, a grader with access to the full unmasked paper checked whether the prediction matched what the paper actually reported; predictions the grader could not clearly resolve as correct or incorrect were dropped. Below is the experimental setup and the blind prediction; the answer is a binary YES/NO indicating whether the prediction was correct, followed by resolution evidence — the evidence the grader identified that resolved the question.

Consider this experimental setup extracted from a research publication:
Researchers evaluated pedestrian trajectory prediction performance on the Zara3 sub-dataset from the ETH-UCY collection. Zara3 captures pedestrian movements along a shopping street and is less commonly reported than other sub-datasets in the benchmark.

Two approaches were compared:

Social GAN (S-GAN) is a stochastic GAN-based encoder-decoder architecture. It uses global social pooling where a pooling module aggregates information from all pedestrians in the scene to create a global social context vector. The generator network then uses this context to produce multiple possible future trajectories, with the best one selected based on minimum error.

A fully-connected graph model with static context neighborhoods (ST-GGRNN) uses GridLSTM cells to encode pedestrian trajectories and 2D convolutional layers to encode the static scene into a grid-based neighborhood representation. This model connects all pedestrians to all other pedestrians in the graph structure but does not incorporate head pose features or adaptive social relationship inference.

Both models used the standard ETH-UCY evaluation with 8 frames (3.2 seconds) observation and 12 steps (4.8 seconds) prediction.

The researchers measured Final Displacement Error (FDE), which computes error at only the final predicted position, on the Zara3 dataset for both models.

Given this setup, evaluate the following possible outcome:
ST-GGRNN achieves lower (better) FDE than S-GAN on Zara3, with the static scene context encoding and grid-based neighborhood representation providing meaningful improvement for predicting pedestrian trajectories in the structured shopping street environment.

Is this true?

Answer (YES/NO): NO